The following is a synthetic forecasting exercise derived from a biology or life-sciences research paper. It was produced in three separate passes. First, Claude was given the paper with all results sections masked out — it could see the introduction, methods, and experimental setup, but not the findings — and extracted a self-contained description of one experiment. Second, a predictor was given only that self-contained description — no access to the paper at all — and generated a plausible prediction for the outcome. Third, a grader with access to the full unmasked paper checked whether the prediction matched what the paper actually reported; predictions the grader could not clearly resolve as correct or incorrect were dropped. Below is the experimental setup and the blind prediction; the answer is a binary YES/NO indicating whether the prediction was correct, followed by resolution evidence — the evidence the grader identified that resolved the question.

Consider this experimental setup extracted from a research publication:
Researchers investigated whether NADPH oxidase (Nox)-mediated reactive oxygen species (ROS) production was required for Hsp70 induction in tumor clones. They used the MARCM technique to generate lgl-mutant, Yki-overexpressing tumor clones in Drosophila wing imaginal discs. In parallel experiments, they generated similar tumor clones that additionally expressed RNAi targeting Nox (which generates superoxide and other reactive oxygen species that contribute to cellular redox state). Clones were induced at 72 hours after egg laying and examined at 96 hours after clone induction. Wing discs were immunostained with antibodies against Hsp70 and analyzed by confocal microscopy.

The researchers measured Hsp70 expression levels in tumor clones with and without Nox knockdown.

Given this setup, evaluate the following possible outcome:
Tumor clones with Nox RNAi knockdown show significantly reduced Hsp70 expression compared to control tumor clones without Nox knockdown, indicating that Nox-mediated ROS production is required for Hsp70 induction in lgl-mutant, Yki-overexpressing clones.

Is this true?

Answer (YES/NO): YES